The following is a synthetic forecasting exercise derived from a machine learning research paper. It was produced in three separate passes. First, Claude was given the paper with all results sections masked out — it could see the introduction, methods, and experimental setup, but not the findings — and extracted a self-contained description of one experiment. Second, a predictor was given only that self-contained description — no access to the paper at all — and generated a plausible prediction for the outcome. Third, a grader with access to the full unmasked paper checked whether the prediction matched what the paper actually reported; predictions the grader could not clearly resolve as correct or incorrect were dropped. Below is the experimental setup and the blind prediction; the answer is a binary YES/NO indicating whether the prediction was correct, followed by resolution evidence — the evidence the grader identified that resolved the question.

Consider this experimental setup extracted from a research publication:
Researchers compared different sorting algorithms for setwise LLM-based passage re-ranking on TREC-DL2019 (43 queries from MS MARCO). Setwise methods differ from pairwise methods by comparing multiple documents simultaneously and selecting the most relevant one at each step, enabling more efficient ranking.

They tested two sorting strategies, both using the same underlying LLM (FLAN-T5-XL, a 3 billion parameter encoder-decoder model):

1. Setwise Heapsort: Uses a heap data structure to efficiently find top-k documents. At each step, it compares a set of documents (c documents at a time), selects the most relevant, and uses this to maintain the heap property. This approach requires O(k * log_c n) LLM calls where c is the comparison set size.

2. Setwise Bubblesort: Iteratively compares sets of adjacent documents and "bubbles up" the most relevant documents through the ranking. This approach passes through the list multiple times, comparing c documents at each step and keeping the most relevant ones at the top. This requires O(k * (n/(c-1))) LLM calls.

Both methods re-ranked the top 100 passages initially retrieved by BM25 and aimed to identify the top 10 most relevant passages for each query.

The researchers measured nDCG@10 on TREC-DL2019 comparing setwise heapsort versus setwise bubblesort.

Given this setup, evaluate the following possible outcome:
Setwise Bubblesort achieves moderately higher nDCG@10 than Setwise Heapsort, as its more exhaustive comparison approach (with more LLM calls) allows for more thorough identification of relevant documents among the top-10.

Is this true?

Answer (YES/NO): NO